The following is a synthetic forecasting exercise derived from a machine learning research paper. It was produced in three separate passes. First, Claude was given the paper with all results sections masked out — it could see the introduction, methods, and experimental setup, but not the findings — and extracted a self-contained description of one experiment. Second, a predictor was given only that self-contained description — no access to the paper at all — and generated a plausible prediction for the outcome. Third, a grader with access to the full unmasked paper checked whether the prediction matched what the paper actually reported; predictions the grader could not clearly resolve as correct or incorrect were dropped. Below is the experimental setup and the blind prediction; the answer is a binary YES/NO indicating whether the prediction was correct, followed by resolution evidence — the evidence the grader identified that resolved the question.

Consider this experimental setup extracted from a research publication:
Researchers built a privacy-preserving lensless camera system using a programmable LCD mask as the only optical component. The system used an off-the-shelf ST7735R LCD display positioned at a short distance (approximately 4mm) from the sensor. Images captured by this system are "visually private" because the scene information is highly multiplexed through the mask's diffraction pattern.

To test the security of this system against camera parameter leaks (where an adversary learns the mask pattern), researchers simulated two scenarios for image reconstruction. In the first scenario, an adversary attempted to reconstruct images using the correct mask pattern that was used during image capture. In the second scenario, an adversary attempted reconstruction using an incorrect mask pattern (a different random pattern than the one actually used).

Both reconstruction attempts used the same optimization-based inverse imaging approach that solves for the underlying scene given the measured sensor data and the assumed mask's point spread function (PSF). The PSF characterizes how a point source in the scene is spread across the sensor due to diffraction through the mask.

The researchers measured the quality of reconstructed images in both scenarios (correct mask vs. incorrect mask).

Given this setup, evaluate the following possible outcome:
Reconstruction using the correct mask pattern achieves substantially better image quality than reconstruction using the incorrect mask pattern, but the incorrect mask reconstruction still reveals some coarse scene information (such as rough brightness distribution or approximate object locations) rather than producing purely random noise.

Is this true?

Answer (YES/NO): NO